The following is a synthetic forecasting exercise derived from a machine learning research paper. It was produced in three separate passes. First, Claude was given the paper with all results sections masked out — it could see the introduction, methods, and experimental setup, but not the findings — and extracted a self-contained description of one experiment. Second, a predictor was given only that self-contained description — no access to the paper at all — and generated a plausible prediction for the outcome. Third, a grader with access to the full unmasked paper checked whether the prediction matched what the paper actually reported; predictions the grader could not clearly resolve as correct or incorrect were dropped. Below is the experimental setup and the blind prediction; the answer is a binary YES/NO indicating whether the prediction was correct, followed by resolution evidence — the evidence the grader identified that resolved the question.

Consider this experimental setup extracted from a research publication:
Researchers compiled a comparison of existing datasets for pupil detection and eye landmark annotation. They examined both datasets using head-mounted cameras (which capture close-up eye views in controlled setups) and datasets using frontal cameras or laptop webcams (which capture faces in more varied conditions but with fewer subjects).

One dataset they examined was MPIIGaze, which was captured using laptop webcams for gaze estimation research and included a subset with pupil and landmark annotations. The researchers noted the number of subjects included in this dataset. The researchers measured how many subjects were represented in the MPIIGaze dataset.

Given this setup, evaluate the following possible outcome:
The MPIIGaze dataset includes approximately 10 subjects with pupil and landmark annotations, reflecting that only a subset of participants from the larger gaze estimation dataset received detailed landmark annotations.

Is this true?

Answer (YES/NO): NO